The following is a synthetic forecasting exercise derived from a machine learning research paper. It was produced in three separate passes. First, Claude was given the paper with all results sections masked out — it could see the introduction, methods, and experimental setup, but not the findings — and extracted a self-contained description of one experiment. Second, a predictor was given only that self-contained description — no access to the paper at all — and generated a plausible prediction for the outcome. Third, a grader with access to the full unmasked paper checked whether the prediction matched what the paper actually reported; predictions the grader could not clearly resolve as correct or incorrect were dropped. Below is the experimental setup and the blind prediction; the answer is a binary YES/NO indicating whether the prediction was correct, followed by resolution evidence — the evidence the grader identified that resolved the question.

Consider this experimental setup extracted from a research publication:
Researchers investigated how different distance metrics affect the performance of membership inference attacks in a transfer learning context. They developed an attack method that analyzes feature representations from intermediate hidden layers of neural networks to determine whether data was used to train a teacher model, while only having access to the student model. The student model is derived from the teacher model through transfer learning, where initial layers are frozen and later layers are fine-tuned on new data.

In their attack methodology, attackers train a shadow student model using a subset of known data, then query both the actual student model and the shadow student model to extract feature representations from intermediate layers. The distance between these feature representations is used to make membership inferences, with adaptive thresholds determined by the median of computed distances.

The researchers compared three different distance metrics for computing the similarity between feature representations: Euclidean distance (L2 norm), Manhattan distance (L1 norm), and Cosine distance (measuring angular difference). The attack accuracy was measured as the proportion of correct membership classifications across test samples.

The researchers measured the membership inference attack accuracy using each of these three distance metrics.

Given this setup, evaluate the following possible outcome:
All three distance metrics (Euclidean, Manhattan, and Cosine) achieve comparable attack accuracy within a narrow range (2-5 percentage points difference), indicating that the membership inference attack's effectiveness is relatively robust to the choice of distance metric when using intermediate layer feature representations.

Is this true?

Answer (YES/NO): NO